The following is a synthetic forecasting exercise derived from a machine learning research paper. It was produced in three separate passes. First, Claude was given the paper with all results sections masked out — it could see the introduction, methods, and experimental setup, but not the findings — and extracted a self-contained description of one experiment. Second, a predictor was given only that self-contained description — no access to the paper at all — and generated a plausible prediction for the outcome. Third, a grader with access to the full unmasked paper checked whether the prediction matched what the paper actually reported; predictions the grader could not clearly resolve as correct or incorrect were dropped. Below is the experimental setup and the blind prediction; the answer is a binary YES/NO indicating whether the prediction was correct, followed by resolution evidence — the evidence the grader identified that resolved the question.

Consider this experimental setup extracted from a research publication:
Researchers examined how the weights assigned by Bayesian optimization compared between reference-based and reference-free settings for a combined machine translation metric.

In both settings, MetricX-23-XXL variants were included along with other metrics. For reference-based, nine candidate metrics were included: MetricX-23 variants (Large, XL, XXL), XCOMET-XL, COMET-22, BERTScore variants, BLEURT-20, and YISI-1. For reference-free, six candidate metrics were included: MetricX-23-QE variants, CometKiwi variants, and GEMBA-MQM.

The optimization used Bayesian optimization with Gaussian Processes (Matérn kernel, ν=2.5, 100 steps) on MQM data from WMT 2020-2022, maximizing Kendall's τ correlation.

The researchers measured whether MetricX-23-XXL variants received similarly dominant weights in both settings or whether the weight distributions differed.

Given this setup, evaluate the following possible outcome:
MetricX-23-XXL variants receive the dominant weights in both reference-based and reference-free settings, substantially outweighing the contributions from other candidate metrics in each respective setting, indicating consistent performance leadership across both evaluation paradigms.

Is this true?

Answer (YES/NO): YES